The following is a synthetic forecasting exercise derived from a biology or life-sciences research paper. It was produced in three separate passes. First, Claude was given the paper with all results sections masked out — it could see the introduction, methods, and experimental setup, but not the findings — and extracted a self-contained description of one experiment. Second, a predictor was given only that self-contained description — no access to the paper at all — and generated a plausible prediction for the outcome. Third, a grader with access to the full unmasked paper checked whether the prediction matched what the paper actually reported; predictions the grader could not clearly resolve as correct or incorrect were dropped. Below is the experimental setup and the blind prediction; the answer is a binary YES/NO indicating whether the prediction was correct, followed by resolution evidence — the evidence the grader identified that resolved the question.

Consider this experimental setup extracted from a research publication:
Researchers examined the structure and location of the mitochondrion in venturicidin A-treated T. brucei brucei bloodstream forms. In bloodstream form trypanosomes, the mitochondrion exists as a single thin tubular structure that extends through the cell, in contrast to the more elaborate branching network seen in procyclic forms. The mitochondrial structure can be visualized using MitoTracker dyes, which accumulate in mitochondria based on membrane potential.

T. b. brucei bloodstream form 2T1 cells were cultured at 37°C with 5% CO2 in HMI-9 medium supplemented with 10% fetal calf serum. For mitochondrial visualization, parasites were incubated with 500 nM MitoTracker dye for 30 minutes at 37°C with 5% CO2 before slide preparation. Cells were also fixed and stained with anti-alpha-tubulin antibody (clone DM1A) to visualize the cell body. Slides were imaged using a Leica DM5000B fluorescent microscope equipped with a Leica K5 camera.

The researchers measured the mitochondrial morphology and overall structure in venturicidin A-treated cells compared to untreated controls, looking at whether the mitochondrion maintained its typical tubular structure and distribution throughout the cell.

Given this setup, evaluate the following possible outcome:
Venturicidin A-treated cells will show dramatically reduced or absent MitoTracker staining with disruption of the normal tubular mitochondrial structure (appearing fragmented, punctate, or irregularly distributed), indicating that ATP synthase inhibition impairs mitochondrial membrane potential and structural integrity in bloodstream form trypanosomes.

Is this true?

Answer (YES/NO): YES